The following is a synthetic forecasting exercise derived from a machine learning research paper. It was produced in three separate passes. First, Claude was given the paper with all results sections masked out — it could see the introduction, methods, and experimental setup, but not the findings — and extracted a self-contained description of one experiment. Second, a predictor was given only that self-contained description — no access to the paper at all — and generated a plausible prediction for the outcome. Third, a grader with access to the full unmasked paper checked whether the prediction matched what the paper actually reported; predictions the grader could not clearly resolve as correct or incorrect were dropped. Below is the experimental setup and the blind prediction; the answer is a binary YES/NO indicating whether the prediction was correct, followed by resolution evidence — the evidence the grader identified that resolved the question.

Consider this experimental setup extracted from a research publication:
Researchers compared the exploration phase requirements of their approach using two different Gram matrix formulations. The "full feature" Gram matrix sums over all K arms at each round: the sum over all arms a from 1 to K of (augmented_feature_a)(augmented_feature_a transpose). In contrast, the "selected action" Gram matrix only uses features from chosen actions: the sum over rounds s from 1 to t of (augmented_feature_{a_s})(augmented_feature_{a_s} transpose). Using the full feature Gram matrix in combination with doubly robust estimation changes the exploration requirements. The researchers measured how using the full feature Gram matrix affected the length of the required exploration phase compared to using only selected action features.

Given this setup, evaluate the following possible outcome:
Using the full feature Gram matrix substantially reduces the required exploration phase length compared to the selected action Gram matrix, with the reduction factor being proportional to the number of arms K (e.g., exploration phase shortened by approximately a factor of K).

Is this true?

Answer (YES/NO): YES